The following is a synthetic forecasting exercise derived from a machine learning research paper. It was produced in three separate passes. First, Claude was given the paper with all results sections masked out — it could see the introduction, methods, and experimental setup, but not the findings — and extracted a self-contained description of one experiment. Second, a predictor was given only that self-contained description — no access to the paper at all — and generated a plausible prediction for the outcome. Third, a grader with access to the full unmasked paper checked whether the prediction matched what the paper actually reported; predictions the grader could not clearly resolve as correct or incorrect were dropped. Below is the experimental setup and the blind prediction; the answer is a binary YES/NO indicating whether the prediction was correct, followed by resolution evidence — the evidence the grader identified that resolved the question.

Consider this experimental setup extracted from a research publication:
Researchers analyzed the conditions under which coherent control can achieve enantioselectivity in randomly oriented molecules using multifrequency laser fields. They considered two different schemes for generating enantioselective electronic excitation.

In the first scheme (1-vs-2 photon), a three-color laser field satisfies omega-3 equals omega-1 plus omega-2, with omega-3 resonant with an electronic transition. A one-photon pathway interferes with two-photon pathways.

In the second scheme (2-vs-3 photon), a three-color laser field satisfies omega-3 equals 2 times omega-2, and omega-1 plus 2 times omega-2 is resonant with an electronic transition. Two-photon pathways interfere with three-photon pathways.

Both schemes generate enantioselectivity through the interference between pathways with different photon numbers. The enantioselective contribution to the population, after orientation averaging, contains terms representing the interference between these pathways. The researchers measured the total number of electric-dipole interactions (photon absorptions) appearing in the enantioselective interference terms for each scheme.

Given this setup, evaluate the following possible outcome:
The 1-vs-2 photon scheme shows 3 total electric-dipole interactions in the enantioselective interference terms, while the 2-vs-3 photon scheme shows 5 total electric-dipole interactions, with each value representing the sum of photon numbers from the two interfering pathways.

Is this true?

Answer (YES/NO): YES